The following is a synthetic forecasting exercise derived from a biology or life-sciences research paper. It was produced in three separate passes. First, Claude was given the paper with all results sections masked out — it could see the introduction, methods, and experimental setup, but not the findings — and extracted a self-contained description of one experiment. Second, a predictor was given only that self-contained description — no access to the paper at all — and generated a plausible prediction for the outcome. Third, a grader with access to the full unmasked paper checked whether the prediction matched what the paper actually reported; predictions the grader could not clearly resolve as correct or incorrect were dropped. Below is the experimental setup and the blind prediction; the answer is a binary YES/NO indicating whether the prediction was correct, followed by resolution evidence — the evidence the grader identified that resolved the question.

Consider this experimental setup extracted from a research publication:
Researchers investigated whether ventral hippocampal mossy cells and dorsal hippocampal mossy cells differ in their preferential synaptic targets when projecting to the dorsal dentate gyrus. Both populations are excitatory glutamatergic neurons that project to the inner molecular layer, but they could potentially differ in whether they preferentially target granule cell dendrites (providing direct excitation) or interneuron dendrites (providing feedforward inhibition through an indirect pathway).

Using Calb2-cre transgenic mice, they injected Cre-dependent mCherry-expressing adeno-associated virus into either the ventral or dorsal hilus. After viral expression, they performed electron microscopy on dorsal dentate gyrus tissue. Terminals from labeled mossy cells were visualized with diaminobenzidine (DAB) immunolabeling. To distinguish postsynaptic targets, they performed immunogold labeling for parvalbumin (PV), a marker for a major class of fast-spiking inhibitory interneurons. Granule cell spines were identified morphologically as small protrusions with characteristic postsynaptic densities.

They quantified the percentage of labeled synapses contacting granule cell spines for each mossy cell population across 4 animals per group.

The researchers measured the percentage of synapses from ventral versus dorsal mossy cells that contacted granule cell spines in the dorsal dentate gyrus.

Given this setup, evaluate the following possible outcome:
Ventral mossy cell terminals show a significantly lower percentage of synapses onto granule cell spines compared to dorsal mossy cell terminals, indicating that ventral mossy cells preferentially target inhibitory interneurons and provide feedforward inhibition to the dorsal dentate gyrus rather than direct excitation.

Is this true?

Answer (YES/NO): NO